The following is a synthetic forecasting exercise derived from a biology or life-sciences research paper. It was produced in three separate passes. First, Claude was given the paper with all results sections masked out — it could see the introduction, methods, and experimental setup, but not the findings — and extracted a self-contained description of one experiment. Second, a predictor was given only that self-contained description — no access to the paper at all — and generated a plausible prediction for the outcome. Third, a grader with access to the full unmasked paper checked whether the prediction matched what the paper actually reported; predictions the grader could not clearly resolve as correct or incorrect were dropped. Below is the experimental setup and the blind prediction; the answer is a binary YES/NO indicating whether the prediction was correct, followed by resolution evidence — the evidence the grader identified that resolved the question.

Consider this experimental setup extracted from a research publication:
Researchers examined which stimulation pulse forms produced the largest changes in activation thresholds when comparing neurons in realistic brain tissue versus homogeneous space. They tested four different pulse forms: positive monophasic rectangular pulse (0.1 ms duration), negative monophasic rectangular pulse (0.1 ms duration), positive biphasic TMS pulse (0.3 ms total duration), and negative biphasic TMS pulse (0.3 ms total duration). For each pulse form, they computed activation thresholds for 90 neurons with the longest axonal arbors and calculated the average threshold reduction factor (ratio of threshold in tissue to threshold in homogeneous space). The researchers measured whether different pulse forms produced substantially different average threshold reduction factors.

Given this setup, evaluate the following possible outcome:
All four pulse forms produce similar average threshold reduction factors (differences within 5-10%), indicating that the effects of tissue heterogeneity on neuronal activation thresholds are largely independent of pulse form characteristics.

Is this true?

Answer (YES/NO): YES